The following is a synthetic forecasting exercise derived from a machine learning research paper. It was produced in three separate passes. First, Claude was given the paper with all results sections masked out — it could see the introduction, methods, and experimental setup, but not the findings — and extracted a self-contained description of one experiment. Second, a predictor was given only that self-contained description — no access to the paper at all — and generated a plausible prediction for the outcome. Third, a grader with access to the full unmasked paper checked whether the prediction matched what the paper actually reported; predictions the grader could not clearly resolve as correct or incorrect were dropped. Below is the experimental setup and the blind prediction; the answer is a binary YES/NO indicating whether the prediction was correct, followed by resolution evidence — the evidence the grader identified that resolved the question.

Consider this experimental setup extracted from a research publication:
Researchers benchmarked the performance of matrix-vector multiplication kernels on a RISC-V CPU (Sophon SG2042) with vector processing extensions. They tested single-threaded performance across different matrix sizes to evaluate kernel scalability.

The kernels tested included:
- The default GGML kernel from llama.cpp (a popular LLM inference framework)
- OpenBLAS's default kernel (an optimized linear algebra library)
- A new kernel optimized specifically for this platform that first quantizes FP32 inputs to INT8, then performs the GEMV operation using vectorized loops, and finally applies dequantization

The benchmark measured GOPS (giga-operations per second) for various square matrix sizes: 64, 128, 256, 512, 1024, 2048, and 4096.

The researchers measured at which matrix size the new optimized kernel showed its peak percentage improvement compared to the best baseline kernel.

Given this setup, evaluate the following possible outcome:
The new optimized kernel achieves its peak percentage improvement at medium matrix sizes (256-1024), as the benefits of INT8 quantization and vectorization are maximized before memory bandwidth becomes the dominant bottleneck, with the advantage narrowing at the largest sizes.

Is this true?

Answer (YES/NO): YES